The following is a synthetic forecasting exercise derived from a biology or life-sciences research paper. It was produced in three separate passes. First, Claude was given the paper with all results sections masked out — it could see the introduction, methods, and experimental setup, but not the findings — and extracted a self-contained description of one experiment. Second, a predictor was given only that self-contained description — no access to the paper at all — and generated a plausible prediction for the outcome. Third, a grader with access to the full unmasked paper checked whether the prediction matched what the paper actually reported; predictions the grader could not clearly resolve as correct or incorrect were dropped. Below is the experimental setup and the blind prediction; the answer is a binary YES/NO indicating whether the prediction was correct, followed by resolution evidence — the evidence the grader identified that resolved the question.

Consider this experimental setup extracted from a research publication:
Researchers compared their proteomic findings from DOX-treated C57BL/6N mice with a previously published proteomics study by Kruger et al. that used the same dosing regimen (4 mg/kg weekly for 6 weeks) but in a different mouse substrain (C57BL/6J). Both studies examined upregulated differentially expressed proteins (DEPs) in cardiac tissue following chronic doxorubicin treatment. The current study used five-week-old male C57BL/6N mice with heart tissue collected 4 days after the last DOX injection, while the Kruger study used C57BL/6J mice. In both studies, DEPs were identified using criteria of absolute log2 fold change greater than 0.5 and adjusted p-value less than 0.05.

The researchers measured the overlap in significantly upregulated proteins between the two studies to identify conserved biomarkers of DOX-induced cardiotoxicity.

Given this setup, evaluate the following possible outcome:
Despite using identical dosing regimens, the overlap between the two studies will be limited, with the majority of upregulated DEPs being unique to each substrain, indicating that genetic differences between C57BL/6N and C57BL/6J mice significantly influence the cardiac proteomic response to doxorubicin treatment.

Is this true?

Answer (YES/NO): YES